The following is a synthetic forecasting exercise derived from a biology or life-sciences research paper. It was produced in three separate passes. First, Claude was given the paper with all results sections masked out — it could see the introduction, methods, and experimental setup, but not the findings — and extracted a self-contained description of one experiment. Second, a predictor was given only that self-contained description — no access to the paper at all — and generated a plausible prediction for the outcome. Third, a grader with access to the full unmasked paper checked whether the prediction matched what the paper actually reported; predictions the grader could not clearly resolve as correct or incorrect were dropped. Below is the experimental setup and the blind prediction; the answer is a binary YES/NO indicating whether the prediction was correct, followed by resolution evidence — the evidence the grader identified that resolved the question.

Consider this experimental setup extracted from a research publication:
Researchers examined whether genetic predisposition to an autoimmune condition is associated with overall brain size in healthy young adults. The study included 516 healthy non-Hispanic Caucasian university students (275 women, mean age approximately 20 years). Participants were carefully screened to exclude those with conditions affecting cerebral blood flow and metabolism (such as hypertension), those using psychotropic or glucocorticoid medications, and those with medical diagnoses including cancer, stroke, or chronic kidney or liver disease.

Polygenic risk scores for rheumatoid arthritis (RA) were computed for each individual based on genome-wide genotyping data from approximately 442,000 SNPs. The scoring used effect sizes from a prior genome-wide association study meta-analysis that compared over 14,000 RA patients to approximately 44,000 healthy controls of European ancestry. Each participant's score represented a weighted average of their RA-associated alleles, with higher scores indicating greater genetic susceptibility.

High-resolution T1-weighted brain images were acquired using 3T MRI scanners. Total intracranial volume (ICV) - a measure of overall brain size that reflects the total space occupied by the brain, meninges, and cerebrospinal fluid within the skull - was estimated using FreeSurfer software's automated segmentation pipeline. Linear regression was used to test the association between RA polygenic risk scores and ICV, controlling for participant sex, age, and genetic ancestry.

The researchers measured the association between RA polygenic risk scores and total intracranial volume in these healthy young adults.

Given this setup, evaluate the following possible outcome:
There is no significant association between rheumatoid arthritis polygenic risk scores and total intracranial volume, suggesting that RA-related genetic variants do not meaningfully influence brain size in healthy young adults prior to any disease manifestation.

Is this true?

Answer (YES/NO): YES